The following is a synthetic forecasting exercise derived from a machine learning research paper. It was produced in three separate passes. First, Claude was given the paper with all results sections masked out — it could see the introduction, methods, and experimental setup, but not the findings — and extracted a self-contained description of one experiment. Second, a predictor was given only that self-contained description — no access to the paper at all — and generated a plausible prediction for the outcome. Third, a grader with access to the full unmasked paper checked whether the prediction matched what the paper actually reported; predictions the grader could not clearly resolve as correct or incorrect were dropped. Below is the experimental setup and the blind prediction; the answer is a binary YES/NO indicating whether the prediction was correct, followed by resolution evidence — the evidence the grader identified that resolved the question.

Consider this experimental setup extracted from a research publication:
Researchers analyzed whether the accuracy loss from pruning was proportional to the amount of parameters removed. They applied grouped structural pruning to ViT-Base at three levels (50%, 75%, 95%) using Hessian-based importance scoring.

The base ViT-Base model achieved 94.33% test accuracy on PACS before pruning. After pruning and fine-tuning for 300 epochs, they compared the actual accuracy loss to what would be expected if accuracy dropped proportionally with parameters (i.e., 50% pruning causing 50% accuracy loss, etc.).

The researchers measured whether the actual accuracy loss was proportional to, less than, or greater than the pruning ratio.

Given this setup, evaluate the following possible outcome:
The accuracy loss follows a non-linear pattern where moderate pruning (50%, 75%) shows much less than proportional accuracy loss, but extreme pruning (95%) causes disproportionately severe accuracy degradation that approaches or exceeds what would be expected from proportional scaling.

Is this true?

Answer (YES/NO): NO